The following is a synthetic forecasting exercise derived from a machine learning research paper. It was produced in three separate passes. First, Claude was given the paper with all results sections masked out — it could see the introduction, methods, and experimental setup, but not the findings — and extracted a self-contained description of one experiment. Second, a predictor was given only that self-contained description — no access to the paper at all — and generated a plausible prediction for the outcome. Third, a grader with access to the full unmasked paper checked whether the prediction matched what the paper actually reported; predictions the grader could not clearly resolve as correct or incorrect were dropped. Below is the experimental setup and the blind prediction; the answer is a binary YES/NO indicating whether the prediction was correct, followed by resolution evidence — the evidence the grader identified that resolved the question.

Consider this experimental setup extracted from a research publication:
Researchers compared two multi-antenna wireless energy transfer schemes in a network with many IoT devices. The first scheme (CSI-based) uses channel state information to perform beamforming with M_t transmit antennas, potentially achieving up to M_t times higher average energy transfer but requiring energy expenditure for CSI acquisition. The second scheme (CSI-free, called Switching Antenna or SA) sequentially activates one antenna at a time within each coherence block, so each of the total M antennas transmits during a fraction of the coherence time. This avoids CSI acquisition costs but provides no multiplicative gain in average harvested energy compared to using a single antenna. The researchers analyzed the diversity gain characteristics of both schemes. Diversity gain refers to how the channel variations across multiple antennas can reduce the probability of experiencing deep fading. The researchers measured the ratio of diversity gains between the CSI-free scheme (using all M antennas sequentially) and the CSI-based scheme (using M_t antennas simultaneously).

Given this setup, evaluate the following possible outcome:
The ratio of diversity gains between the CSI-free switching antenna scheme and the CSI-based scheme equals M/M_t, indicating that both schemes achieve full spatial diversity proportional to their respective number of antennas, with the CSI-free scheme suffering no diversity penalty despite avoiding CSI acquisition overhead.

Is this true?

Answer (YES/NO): YES